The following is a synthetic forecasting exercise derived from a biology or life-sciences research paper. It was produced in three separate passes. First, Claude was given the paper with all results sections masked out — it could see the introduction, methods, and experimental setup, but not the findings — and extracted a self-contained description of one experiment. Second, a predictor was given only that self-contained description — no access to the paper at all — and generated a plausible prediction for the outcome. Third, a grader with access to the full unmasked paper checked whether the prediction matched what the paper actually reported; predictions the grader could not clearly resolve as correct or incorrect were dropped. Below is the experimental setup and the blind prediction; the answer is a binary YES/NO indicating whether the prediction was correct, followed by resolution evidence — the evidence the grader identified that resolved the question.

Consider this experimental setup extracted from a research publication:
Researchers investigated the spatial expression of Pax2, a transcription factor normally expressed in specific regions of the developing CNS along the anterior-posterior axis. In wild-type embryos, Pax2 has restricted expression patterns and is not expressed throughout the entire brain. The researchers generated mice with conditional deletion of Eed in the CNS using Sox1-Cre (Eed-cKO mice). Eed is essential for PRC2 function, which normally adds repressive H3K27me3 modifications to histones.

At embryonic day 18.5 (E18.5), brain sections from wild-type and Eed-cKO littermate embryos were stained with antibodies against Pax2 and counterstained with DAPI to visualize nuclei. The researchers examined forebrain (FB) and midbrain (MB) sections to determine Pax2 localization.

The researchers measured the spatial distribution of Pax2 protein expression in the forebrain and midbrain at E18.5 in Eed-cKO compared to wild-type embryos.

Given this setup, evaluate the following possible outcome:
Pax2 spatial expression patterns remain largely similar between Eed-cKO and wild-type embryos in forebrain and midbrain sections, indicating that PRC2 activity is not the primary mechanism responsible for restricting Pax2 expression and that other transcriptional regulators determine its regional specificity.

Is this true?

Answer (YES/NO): NO